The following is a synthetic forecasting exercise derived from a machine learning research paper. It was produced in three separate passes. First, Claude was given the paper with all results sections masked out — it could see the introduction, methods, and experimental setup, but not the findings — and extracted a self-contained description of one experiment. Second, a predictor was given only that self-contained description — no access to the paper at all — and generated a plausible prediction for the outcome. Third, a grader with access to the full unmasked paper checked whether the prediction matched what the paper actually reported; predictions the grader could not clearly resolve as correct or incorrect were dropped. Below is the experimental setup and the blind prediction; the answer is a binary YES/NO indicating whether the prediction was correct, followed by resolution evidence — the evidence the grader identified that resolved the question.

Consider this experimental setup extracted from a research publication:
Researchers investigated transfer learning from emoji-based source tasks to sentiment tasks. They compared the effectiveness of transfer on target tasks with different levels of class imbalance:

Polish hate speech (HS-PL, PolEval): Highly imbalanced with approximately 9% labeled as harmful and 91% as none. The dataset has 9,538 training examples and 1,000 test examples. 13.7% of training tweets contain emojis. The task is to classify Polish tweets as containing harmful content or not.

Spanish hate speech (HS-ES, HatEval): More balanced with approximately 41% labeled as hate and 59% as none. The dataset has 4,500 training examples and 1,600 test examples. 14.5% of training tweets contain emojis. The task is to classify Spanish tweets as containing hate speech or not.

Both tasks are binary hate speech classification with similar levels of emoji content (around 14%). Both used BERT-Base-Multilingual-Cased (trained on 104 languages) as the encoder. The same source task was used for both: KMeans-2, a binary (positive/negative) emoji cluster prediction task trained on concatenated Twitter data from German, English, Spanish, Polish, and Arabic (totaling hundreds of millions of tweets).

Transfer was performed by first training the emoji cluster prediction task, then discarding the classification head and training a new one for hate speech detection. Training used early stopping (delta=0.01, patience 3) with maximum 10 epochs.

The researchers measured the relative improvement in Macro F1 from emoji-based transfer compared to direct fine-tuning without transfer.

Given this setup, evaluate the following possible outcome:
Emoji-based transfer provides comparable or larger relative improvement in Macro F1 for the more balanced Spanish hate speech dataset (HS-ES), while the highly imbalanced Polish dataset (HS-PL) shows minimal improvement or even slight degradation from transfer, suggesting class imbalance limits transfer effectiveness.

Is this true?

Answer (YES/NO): NO